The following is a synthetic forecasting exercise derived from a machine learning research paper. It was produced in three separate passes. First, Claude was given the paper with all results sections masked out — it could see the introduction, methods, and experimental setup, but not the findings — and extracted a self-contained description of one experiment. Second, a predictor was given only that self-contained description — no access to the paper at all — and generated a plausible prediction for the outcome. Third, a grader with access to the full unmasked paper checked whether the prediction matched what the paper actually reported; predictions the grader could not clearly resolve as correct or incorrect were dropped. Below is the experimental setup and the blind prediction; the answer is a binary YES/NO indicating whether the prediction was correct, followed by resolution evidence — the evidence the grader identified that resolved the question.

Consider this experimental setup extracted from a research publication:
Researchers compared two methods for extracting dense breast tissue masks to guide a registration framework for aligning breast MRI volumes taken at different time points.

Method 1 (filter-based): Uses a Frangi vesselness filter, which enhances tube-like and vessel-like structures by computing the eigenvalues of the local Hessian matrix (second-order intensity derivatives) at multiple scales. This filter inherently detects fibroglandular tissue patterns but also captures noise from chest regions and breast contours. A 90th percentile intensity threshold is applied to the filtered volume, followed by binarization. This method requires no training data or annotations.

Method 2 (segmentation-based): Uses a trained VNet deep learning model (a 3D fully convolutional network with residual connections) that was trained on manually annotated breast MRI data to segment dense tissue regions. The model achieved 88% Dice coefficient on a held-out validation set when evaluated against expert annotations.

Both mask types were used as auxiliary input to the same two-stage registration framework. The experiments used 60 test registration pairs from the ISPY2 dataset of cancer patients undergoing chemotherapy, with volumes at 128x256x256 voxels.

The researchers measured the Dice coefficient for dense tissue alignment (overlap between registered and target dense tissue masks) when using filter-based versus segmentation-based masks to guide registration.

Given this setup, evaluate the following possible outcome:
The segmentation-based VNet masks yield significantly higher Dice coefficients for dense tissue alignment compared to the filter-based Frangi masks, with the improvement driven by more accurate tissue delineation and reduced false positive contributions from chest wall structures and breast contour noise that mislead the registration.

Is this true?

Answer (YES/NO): YES